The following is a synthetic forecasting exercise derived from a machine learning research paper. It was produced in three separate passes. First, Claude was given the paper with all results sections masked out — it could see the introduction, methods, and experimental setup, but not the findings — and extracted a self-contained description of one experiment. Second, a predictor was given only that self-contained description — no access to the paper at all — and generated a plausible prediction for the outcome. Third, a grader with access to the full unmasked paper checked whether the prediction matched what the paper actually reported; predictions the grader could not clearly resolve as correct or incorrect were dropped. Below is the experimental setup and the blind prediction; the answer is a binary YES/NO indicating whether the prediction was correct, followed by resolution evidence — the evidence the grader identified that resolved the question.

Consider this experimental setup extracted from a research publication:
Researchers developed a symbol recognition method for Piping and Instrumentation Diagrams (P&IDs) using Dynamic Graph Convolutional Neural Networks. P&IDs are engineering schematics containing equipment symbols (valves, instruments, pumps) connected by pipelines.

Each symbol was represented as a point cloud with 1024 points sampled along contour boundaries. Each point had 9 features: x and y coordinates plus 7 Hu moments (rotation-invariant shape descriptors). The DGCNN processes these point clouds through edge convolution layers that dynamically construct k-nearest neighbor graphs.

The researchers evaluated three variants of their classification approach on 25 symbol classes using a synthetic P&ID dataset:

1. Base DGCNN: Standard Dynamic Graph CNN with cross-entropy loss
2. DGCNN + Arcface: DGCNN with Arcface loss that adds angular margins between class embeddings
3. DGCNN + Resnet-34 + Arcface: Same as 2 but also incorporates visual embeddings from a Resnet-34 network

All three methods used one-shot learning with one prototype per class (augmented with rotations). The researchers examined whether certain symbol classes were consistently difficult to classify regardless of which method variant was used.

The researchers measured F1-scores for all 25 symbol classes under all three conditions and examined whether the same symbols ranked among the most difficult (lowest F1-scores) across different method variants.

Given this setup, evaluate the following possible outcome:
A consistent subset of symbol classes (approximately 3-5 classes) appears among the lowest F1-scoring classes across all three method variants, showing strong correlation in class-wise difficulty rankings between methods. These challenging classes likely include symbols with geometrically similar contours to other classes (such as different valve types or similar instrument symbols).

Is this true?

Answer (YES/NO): YES